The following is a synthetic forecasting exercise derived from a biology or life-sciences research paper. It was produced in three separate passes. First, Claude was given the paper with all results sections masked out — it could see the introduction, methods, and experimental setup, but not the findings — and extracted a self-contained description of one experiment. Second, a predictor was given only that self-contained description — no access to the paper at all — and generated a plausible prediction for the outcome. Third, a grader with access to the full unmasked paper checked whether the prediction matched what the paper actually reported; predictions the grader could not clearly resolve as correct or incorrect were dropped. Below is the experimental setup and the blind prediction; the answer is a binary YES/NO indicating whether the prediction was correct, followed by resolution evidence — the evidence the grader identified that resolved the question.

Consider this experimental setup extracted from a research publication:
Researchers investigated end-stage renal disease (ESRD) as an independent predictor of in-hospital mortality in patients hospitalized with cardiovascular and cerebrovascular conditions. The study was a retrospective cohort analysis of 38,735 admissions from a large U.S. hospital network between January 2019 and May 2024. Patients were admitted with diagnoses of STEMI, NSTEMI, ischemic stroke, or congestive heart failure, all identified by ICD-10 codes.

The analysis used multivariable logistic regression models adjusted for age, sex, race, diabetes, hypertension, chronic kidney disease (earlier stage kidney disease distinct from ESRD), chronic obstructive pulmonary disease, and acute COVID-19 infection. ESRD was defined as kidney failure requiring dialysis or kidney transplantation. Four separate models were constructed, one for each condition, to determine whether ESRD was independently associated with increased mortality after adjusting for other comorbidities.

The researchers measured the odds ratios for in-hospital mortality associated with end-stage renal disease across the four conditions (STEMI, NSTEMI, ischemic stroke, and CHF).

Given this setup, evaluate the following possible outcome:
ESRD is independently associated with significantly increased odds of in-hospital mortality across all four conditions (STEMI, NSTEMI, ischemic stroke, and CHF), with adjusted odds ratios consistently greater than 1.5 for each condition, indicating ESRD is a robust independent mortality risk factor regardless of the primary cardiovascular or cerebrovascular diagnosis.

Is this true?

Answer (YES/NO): YES